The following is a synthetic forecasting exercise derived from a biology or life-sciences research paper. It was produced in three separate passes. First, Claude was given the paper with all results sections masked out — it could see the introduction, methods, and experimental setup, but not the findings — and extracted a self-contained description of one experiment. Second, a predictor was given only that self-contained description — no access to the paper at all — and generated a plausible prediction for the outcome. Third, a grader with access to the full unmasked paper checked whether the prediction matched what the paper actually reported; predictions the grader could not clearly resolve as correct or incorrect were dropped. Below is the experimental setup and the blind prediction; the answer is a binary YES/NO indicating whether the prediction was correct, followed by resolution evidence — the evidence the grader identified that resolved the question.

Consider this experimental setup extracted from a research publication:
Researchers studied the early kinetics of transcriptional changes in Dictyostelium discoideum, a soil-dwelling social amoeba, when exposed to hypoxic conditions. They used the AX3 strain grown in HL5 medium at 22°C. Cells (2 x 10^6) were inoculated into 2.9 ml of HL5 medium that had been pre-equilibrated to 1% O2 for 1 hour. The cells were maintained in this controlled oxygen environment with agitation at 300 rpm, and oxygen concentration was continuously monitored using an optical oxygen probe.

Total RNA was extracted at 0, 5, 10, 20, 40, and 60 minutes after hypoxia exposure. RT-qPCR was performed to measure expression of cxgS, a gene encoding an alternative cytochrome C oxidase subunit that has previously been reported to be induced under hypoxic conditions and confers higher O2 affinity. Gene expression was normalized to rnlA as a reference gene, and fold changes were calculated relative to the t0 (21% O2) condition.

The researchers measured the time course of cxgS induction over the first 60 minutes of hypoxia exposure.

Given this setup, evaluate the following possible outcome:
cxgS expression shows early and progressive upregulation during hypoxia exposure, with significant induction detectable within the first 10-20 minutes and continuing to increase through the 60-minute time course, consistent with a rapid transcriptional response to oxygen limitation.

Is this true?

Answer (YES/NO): NO